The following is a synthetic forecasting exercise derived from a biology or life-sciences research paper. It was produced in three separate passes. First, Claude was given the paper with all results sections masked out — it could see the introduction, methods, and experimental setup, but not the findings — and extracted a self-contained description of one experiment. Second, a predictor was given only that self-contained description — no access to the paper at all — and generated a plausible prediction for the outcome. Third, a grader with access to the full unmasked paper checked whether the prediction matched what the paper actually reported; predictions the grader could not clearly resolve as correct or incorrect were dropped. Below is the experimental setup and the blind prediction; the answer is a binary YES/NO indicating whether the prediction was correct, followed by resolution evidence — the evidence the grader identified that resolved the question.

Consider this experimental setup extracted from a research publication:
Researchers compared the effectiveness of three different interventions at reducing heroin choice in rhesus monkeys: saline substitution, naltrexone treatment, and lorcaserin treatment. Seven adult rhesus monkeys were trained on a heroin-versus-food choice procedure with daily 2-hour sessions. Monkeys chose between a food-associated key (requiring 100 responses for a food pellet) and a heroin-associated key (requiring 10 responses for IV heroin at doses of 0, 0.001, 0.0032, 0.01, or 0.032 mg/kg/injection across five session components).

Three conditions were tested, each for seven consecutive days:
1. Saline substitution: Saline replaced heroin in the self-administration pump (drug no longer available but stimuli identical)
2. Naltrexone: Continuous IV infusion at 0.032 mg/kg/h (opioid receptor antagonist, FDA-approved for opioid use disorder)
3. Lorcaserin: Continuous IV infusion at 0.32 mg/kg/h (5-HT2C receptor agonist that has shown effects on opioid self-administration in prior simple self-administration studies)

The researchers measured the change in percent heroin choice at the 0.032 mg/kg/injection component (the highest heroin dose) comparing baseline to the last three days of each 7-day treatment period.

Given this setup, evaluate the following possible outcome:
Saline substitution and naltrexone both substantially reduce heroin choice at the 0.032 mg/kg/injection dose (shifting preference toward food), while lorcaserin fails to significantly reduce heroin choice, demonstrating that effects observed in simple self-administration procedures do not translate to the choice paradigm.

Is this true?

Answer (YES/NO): NO